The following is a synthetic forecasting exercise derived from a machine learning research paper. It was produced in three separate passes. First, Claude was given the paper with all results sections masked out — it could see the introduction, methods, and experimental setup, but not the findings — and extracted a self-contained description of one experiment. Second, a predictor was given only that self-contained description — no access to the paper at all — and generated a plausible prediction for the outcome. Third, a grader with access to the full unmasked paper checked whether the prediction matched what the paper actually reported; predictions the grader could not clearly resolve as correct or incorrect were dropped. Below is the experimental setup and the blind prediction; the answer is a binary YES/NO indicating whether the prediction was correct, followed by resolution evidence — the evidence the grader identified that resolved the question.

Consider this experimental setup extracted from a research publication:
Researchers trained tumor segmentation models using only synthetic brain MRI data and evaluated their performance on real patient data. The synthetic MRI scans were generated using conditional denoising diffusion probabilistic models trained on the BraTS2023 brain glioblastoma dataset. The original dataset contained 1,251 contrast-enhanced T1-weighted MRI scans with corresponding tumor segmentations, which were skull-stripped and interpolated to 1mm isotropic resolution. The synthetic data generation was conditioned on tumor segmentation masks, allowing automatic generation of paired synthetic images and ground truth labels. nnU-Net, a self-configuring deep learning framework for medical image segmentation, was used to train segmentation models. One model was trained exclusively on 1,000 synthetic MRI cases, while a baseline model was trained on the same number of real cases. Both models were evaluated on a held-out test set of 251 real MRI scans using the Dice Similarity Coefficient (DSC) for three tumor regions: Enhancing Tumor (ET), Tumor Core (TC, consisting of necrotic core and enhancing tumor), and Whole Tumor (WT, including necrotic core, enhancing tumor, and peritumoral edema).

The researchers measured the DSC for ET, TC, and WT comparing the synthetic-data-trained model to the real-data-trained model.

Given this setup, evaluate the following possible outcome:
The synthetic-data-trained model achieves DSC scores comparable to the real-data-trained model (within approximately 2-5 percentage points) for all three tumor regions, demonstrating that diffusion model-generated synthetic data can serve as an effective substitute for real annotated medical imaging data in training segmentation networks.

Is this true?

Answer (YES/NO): NO